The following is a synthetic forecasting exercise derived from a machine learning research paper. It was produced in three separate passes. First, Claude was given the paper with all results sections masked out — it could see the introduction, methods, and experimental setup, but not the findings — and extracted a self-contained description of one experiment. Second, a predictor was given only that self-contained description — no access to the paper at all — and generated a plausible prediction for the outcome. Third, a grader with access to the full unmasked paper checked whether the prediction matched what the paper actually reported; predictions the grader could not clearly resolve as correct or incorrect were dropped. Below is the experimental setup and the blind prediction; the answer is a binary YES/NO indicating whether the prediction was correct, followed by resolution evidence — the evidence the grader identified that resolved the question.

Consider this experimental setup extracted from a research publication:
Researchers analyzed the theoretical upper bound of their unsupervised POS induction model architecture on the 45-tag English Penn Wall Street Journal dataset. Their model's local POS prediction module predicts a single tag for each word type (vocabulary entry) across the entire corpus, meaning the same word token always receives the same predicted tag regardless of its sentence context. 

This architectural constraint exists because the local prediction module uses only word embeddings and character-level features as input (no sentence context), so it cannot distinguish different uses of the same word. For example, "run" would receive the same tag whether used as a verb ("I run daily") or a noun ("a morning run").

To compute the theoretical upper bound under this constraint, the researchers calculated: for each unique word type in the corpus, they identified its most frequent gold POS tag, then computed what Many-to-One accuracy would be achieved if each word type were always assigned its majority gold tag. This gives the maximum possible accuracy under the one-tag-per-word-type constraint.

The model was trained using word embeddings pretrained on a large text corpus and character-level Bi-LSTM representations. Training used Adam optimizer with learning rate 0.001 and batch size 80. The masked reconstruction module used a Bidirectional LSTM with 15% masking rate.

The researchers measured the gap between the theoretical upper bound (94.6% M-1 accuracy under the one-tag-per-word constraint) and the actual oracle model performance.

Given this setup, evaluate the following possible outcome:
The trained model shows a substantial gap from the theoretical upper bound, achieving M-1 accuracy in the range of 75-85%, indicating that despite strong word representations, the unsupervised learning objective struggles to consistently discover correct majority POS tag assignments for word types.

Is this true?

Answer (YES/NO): YES